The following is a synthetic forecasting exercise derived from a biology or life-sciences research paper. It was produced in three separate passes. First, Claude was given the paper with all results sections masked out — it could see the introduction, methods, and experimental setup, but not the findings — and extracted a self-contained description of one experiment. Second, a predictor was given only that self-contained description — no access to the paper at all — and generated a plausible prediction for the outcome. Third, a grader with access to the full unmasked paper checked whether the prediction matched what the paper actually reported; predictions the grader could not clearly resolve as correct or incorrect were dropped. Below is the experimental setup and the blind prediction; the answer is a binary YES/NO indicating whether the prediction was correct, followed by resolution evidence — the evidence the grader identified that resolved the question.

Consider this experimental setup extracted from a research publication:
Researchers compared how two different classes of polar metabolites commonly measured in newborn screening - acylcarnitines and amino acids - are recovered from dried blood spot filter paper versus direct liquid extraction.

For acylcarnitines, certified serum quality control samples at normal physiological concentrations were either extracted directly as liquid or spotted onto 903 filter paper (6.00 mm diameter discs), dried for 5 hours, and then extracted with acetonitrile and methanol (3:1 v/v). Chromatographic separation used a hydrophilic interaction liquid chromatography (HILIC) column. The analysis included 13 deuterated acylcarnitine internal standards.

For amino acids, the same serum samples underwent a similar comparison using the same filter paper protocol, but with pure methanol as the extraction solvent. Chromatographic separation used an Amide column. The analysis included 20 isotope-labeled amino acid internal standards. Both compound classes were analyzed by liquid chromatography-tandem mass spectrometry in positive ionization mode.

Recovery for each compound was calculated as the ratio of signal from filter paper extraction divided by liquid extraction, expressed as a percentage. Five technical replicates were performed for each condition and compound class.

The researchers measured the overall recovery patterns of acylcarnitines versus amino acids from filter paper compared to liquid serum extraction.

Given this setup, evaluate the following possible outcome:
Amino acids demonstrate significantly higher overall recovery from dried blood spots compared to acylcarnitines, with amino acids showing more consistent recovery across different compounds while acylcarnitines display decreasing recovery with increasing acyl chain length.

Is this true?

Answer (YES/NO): NO